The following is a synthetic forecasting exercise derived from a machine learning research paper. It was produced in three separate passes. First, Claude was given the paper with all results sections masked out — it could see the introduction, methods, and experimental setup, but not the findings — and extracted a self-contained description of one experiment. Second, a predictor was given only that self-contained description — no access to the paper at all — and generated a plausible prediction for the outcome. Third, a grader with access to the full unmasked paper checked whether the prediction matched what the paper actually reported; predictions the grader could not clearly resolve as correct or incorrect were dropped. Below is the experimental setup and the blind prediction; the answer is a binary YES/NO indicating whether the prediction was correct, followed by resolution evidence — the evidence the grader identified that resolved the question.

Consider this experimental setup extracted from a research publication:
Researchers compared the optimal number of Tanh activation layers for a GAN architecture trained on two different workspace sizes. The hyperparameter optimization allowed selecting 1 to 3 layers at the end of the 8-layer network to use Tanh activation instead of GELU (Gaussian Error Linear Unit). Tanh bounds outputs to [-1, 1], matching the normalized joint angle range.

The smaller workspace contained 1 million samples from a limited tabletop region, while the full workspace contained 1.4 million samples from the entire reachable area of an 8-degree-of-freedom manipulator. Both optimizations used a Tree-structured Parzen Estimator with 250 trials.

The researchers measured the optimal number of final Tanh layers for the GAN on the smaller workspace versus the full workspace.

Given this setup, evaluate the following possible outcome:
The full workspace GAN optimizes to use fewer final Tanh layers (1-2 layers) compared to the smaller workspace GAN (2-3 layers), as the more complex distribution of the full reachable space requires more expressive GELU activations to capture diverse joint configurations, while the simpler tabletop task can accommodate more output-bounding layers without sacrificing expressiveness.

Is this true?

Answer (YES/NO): YES